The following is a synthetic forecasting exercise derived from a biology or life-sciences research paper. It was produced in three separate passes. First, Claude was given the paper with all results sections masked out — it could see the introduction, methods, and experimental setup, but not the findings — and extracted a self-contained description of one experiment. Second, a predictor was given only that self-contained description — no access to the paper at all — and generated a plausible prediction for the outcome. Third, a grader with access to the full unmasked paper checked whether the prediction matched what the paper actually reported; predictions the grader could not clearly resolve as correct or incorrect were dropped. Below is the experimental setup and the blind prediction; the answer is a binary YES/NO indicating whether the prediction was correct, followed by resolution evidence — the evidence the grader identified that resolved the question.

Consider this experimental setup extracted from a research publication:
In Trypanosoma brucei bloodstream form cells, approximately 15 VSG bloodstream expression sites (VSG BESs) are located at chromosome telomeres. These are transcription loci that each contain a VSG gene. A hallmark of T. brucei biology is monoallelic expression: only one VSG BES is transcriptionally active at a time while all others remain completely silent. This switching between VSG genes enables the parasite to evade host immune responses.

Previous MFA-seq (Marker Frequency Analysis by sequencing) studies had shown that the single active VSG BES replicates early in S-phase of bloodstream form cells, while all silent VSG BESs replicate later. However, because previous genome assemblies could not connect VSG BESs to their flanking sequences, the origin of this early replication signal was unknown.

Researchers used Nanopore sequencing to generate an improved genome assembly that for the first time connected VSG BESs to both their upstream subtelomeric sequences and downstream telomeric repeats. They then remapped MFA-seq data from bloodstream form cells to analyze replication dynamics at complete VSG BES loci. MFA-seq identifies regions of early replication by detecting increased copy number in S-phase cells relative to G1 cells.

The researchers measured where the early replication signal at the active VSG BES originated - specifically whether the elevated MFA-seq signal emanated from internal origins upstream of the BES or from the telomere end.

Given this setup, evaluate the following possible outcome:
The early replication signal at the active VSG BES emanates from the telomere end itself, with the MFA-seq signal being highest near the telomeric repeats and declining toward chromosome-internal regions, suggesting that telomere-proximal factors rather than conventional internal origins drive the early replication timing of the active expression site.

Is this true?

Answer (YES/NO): YES